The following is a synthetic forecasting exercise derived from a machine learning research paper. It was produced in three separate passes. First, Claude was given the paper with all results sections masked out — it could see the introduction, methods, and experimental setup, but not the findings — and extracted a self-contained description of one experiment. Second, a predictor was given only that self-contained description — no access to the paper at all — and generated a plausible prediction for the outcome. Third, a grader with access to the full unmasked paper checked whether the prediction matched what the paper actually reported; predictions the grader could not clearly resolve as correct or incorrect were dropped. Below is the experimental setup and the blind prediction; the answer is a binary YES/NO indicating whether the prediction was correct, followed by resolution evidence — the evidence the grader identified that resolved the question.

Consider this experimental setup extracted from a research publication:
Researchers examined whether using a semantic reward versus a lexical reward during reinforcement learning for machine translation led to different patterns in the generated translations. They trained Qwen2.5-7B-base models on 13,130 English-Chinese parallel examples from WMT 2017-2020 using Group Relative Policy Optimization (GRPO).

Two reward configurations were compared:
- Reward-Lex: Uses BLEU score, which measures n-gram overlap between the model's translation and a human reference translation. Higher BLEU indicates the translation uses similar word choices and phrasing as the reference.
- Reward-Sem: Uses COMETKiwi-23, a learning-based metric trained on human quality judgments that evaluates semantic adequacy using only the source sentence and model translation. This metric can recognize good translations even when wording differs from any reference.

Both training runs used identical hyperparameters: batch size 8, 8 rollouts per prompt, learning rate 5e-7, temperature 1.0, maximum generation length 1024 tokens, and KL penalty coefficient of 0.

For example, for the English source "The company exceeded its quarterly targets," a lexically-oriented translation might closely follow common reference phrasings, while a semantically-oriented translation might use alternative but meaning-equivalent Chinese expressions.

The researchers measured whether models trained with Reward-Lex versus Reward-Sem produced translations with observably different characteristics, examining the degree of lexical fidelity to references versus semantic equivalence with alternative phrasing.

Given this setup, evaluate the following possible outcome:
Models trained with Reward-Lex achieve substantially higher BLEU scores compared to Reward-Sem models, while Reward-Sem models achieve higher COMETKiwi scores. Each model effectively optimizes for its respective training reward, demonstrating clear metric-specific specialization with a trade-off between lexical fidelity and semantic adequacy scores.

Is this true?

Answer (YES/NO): YES